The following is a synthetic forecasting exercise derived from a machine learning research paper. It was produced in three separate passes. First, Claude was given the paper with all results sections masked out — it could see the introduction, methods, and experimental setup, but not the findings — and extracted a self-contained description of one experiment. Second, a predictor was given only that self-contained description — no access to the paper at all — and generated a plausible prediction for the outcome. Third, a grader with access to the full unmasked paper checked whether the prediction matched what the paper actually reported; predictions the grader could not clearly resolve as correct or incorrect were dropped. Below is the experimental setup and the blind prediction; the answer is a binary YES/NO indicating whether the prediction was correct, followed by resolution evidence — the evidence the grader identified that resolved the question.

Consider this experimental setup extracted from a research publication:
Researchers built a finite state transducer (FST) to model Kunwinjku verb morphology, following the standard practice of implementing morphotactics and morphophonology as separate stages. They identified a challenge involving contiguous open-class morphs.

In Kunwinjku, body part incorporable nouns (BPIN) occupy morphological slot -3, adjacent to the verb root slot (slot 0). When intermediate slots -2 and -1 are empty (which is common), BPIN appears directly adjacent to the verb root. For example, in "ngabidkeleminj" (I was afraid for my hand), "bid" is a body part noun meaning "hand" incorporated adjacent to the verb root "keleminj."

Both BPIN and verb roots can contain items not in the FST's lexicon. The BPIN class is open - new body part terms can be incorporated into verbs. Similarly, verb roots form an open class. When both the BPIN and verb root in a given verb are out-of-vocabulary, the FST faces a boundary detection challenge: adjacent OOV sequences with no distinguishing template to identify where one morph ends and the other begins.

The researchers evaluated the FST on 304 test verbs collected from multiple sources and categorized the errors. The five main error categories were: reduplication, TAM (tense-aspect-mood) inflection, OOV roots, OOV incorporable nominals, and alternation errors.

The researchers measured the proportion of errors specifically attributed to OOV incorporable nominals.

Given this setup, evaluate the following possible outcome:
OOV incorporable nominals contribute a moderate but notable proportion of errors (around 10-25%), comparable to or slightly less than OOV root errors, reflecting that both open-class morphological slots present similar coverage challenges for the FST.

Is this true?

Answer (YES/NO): NO